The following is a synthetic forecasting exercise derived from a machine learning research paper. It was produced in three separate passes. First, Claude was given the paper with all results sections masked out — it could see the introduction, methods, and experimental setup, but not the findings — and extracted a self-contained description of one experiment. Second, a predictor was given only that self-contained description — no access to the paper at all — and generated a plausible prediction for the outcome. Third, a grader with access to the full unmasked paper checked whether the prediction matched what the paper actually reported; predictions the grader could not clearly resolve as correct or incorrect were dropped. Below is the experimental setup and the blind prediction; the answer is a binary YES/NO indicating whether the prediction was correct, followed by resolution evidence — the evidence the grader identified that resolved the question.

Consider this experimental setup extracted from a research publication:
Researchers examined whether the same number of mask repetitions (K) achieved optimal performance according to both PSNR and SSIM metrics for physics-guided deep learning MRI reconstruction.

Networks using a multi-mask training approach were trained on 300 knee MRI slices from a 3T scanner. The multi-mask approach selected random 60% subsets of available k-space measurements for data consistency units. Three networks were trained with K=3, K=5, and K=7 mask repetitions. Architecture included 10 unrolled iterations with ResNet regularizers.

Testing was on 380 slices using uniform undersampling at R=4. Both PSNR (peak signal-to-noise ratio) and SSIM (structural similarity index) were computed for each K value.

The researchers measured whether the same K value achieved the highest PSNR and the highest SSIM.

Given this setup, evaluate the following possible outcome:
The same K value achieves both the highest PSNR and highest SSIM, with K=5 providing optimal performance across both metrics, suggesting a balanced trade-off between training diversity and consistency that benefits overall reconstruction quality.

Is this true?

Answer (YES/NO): NO